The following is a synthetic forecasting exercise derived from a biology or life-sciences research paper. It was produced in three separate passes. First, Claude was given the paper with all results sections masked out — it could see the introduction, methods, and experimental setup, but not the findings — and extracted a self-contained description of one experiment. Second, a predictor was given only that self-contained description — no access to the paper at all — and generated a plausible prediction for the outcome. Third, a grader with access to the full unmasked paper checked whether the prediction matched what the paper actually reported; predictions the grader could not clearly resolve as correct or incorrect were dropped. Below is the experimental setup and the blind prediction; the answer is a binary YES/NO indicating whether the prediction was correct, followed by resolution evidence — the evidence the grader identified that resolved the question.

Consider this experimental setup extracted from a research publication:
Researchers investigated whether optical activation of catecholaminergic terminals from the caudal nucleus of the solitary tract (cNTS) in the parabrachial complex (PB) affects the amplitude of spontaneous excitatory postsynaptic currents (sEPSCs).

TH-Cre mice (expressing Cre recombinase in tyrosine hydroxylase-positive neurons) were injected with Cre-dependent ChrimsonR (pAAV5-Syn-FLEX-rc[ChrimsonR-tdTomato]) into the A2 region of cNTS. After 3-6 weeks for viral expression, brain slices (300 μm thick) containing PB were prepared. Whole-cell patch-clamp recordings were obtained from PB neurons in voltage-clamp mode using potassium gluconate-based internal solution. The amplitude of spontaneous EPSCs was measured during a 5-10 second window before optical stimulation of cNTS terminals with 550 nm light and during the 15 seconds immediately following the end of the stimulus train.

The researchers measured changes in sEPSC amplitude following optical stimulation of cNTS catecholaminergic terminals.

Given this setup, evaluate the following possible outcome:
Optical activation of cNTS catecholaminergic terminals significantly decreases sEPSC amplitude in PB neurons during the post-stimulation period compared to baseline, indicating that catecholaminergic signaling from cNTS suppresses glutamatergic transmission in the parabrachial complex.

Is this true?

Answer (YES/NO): NO